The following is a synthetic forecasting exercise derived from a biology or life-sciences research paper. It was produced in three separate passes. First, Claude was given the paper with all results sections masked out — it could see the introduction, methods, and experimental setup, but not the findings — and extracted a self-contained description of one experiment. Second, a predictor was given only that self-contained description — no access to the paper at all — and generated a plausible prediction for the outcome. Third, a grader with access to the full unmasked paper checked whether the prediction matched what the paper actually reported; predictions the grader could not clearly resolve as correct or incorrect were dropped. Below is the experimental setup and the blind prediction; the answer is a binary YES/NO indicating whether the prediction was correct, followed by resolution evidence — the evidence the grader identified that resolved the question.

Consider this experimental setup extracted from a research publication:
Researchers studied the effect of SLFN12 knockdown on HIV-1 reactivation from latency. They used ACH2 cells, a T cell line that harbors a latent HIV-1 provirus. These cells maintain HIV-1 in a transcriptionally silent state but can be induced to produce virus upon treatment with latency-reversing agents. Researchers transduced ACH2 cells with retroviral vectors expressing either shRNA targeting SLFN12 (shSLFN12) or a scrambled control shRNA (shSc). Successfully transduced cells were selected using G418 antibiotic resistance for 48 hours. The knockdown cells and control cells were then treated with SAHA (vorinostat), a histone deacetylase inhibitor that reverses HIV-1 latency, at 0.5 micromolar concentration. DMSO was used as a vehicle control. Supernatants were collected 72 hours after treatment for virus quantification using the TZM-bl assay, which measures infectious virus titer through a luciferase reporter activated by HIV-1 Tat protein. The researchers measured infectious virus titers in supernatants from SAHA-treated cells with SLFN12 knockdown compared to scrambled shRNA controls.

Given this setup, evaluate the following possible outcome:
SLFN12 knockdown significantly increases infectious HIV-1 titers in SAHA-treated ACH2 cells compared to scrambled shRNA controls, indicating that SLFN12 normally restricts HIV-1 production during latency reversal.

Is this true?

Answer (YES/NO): YES